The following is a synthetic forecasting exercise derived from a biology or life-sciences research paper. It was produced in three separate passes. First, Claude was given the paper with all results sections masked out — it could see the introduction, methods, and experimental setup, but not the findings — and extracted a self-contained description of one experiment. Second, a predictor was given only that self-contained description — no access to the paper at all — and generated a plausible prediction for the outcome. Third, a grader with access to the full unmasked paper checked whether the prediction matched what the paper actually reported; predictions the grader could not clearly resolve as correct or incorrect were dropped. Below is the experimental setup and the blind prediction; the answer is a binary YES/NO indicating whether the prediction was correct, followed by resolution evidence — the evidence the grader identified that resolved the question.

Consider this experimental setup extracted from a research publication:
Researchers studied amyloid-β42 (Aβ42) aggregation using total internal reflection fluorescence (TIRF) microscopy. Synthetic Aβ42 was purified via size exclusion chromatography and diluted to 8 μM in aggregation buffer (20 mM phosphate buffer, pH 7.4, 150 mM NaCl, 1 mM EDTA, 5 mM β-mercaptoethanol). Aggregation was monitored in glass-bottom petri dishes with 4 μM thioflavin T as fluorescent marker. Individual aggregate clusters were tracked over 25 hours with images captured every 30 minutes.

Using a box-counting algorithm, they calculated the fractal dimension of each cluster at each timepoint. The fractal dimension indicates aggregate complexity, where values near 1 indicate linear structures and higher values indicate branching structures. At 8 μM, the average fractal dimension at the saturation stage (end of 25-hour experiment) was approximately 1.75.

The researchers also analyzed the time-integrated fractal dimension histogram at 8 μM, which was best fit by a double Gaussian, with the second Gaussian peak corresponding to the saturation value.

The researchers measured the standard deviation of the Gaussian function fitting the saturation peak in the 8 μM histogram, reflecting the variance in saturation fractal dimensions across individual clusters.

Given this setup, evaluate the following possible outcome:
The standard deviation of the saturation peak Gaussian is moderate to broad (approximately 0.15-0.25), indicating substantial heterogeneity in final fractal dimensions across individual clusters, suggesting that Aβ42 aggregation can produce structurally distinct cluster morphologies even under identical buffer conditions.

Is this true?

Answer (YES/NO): NO